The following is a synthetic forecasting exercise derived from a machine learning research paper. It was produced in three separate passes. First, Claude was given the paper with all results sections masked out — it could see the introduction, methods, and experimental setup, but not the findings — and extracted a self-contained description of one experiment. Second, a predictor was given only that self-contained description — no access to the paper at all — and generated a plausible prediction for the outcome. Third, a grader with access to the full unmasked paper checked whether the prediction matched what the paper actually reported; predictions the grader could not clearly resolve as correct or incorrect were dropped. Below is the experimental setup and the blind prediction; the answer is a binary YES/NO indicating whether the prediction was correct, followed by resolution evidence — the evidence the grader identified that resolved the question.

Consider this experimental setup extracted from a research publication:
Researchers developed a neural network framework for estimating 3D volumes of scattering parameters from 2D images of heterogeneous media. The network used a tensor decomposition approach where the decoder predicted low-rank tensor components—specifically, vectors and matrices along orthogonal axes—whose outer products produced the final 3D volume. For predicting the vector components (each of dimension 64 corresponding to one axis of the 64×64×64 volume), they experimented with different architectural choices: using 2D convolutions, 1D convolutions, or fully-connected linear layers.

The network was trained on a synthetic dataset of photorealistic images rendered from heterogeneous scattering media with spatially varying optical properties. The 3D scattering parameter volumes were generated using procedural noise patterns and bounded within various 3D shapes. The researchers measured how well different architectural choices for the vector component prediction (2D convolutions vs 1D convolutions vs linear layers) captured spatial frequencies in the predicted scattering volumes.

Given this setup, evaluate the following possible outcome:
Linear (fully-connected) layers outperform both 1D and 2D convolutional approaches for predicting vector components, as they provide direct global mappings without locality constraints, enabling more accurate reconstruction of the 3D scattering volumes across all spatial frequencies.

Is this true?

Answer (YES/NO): NO